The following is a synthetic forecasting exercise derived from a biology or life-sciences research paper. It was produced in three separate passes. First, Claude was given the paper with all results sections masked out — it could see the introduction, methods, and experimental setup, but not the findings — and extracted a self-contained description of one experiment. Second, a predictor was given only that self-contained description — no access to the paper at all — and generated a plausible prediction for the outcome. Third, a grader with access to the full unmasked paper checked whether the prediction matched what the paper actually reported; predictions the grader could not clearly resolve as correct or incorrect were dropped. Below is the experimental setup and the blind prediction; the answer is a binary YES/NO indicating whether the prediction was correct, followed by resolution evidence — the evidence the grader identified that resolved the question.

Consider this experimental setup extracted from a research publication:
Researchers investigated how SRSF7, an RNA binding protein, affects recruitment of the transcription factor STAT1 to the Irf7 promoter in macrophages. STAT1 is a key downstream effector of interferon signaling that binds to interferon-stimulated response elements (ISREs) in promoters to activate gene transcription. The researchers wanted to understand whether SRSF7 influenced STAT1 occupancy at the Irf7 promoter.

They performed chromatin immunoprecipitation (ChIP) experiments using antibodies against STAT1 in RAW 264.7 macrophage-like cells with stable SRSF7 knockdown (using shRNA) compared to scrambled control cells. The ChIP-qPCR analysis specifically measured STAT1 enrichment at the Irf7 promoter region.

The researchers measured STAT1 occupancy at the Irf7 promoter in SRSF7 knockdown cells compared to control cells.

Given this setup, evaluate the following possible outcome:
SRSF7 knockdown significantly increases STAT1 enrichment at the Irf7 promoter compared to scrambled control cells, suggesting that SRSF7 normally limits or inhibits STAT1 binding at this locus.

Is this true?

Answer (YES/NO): NO